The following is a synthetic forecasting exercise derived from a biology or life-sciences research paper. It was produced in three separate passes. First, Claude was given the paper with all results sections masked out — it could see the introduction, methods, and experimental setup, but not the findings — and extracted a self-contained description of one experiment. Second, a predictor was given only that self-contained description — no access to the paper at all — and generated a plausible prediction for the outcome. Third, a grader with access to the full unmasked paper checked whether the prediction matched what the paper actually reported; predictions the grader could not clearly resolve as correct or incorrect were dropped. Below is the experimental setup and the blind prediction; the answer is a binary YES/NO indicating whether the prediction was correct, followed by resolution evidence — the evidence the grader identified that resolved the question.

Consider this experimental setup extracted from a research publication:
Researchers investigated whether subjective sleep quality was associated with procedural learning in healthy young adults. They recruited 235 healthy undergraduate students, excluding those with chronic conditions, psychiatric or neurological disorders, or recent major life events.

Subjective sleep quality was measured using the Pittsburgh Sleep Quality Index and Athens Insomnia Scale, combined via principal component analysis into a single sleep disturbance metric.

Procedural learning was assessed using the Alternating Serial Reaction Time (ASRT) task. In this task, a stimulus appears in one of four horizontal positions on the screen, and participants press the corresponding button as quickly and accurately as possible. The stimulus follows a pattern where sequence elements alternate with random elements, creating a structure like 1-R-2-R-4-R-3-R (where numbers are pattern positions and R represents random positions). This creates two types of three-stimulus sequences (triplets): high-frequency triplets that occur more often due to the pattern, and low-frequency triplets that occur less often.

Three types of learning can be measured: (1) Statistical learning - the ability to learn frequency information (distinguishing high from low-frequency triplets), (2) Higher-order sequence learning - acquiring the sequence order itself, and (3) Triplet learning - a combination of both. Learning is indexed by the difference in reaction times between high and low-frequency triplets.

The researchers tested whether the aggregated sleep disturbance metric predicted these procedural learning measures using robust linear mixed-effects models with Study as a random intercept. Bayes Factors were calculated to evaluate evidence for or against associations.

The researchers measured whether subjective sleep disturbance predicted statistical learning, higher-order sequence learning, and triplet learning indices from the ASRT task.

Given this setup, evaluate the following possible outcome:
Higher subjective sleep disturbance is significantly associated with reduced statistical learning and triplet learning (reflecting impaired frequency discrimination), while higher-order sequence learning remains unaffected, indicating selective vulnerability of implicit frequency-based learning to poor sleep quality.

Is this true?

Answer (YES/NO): NO